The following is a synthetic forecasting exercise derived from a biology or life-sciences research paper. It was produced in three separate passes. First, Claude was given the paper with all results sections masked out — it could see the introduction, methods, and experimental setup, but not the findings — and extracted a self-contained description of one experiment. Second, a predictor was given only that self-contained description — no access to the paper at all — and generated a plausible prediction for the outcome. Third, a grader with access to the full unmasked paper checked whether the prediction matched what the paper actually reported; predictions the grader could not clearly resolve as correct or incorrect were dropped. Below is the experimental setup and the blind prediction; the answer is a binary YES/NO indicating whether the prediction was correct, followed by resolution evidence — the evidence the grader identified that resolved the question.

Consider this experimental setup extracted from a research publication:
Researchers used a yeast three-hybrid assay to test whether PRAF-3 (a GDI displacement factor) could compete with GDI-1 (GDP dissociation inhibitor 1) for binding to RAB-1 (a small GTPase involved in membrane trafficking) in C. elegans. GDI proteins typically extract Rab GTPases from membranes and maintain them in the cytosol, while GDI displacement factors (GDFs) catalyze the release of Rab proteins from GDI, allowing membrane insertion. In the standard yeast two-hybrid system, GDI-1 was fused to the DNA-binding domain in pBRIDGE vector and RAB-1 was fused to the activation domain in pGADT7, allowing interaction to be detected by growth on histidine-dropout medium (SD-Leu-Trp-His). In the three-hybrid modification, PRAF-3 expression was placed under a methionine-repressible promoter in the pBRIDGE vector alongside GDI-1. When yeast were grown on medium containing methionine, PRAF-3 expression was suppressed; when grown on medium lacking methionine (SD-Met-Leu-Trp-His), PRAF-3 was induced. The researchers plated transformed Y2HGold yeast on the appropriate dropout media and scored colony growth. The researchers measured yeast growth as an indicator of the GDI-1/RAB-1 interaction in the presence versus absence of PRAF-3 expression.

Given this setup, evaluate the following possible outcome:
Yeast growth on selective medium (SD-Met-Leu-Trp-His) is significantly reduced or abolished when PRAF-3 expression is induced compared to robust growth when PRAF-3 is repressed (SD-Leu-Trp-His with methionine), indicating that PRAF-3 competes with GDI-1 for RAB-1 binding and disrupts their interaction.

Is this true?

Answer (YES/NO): YES